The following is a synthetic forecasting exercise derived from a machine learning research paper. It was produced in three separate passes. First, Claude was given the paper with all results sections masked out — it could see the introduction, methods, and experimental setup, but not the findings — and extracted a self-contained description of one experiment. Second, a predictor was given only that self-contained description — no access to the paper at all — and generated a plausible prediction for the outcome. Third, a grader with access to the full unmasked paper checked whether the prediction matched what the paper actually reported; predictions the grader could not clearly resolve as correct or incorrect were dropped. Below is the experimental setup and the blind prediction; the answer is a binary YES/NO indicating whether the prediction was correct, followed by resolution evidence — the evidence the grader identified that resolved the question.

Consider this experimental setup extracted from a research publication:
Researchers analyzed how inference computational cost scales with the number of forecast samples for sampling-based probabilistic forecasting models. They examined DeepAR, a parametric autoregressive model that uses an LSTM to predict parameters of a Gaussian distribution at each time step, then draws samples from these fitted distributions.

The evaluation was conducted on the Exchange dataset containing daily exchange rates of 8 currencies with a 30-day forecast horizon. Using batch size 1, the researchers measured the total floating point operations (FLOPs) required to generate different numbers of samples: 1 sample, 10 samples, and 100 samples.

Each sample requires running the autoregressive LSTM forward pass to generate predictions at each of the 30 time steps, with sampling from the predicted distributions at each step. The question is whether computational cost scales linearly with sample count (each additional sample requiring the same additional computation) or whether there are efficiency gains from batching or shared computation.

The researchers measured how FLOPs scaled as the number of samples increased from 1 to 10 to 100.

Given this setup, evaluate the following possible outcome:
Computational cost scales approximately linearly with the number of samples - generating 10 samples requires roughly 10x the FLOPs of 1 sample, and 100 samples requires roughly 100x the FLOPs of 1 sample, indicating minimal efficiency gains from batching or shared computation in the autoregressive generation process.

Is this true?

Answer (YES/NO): YES